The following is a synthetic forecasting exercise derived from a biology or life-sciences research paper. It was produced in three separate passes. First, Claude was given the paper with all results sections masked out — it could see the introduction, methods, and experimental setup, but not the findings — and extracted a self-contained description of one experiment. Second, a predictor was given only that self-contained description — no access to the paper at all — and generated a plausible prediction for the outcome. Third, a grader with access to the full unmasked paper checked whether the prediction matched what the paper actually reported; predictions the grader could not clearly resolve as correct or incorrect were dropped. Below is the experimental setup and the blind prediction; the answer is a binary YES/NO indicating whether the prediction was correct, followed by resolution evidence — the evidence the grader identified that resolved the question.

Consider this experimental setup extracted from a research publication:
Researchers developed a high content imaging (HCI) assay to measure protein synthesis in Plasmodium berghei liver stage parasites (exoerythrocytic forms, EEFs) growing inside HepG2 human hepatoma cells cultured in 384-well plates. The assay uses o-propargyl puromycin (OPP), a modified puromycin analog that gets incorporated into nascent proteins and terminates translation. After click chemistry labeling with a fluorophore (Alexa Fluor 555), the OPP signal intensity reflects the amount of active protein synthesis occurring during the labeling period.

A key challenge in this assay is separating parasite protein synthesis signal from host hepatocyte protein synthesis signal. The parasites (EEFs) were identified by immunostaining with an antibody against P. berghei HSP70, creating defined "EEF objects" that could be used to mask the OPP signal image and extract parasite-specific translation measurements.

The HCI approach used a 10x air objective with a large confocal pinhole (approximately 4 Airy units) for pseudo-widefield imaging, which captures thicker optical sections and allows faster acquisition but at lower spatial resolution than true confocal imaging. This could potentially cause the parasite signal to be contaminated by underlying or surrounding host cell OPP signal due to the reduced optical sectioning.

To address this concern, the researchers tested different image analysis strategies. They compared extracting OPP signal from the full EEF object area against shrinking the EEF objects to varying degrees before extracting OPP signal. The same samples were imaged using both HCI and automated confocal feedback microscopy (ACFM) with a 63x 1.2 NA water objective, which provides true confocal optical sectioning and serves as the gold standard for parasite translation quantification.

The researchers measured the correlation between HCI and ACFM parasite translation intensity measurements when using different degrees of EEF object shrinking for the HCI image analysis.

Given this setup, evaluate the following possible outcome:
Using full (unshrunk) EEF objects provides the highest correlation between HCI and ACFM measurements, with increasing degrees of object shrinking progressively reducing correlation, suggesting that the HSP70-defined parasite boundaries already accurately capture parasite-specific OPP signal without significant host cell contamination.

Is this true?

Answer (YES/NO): NO